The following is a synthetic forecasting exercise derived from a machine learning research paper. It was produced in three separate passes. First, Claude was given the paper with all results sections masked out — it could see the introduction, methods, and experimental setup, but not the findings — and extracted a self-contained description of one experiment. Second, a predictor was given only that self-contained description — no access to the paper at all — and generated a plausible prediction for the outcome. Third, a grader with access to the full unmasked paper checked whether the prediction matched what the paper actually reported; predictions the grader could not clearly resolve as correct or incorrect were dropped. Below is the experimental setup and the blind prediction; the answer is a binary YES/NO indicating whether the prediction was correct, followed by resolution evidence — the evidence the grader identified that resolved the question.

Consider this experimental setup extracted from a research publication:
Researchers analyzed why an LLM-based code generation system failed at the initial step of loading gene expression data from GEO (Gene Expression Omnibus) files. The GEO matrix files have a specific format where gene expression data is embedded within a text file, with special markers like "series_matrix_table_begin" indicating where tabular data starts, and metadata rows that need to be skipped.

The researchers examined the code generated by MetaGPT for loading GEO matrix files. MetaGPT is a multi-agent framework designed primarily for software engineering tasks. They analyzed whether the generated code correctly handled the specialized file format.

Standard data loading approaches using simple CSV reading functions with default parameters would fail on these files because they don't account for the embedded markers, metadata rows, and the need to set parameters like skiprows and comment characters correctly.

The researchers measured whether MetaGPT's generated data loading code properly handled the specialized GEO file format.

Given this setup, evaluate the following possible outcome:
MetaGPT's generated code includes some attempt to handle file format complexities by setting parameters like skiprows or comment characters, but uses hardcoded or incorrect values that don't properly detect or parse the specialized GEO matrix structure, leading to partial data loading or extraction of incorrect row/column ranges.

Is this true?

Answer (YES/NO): NO